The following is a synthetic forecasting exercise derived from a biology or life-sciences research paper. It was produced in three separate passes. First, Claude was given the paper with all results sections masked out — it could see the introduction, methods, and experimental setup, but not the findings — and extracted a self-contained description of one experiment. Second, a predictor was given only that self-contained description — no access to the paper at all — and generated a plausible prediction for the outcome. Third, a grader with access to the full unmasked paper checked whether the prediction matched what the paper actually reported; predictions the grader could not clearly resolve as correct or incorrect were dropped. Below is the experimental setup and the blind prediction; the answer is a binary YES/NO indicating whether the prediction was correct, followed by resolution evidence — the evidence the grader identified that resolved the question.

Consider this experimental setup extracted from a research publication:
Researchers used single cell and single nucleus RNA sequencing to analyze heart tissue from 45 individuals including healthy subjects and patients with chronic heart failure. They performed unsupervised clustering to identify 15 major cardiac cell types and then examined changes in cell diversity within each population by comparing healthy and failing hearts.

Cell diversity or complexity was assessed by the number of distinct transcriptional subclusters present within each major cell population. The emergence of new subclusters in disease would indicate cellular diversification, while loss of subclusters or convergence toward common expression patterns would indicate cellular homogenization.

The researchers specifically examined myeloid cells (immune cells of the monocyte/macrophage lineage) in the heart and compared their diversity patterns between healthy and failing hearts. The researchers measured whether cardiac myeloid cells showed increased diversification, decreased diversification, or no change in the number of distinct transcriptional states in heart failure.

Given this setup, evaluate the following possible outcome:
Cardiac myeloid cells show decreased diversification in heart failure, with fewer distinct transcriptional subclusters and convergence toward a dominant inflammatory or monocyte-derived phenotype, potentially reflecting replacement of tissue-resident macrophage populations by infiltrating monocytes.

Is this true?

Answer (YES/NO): NO